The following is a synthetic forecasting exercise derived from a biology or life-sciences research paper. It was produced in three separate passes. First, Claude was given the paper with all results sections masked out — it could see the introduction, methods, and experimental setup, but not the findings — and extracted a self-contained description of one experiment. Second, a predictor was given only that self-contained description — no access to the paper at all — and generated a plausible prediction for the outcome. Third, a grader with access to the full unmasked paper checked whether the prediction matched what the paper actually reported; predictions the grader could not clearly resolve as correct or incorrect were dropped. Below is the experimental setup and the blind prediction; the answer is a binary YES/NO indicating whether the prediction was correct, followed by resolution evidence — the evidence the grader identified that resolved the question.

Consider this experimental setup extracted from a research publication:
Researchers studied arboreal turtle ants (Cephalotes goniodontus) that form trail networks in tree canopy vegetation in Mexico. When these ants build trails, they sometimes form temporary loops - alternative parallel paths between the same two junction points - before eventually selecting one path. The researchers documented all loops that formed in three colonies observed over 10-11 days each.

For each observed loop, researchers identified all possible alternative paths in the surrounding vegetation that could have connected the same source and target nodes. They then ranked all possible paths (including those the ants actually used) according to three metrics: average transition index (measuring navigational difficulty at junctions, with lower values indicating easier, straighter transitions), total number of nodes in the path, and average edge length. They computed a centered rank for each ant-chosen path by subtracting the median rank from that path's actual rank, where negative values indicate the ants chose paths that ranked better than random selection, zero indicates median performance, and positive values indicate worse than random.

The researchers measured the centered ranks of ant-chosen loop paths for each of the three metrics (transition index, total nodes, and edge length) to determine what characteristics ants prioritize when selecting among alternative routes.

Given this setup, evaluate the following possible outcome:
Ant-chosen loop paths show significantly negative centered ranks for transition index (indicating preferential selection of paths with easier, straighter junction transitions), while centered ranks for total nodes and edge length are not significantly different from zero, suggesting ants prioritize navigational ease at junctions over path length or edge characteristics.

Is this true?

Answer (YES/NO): NO